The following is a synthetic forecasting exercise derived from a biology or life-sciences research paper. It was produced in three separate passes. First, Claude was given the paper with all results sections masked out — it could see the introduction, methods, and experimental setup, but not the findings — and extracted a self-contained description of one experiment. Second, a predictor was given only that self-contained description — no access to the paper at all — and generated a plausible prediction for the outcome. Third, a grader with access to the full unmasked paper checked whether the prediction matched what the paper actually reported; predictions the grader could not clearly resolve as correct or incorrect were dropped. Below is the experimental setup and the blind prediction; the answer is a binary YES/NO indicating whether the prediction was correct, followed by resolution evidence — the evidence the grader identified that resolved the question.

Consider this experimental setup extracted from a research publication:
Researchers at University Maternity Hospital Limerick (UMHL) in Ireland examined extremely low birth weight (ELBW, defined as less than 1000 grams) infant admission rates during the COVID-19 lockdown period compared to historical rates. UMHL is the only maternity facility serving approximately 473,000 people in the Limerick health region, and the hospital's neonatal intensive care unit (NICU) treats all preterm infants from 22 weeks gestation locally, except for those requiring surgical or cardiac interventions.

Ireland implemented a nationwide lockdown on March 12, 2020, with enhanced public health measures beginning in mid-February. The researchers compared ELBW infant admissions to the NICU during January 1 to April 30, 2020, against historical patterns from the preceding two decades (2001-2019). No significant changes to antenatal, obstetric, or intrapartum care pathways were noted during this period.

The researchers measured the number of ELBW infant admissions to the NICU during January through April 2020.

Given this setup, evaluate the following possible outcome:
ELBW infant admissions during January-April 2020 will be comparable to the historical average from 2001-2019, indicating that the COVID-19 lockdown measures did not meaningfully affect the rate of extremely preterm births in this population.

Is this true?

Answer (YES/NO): NO